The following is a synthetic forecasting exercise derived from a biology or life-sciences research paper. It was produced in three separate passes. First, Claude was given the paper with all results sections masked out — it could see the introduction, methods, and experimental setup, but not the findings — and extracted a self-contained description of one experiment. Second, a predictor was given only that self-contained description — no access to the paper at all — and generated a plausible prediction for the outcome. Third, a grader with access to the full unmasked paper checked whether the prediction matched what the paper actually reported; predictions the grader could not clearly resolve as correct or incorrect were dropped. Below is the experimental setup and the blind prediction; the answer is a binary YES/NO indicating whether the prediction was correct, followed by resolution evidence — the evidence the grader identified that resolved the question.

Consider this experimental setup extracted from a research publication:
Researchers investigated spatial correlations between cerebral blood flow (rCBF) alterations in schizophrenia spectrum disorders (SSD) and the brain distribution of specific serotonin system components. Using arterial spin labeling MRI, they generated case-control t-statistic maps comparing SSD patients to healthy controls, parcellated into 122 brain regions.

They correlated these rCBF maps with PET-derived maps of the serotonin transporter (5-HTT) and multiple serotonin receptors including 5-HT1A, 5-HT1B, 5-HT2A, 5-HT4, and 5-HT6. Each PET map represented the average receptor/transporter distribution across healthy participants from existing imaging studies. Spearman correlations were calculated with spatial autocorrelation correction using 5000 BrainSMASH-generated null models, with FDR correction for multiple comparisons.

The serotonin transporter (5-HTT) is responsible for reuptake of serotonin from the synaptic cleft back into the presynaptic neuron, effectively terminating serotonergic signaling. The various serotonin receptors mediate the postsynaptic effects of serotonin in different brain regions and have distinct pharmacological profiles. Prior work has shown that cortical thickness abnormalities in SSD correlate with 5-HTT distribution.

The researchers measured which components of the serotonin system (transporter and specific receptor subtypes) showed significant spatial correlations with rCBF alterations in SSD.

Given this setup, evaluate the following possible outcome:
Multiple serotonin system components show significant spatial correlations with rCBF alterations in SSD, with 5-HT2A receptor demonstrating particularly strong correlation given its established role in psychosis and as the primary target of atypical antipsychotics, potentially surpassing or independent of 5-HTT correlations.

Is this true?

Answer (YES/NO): NO